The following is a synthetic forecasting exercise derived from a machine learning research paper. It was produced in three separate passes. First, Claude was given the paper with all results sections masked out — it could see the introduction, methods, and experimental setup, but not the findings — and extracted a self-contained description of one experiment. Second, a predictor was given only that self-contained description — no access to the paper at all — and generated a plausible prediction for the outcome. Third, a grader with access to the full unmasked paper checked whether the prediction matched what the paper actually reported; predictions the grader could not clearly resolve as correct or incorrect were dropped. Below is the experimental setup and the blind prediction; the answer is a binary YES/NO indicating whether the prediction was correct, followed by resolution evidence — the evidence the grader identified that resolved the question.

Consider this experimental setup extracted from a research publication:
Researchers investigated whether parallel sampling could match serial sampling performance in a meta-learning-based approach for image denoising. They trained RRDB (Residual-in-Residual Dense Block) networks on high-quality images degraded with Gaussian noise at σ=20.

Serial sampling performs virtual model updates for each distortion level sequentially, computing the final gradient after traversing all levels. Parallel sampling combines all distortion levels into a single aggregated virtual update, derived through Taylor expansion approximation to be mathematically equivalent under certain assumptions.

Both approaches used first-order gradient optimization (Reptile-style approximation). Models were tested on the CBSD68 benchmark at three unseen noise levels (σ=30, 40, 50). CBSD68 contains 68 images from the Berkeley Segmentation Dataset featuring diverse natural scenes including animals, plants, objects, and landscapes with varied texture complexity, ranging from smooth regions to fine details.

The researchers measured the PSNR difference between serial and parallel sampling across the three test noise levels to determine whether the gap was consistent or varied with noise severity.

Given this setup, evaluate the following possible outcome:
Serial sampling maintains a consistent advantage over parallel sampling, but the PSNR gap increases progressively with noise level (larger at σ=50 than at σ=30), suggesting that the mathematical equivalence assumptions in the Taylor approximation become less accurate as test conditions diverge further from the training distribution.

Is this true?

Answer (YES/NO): NO